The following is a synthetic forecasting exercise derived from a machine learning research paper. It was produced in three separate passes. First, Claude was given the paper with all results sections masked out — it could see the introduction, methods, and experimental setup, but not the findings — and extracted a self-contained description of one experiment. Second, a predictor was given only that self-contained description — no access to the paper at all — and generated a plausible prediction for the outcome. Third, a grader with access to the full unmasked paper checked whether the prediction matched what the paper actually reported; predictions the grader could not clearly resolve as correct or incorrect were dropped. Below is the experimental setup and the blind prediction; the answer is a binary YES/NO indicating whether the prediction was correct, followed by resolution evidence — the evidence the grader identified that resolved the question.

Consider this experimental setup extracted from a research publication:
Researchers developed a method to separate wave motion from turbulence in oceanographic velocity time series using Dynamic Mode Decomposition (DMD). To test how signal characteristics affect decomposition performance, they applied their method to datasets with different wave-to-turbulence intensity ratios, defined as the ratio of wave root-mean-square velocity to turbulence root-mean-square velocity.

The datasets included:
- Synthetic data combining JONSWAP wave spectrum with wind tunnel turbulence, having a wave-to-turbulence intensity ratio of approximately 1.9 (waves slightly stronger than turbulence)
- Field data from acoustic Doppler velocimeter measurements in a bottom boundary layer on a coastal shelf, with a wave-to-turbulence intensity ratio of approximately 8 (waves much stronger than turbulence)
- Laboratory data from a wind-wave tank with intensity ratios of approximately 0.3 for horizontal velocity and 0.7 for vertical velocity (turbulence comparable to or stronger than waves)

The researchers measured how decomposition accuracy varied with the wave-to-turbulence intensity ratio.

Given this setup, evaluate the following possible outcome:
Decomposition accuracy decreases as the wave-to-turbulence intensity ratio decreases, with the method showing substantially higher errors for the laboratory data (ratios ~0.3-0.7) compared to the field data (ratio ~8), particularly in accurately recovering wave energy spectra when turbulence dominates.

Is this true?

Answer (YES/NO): NO